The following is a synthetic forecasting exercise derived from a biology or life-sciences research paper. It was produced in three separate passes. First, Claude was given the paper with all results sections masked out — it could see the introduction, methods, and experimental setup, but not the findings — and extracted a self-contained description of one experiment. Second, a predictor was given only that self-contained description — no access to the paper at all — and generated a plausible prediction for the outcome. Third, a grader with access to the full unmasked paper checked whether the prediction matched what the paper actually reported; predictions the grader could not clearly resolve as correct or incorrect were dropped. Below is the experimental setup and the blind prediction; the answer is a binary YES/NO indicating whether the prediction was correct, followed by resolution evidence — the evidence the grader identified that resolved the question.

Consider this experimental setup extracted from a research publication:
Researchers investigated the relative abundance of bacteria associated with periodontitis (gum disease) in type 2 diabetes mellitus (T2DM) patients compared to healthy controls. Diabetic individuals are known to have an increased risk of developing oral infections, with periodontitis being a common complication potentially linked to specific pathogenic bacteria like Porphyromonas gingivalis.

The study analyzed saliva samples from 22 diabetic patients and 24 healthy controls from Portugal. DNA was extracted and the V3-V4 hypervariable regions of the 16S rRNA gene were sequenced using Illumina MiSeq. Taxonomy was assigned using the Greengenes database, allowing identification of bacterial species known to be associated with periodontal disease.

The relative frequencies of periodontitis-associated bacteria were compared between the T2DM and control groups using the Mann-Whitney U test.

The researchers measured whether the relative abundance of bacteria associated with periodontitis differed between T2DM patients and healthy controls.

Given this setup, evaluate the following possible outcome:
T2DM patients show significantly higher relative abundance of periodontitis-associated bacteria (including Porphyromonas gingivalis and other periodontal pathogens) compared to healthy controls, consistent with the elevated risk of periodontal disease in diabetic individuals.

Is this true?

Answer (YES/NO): NO